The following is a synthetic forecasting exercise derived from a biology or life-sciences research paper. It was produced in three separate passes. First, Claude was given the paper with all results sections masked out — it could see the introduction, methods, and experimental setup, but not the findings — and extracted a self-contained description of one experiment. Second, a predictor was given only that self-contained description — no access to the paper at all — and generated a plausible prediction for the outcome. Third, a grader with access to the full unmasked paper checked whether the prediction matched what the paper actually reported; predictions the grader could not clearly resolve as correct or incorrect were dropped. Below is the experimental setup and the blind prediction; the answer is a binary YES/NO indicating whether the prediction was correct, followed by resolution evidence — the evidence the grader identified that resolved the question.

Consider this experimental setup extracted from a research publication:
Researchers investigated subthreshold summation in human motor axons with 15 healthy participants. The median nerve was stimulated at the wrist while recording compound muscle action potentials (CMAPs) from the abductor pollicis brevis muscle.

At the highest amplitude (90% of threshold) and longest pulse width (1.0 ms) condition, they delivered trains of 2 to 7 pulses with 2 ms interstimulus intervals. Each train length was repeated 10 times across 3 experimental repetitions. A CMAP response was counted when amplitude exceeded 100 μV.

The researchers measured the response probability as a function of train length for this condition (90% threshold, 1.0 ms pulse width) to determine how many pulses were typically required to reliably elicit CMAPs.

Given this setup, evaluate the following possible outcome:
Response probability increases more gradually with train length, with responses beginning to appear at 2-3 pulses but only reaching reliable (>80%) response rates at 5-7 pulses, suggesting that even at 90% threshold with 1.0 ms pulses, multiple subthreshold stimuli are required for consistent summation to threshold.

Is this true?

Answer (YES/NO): NO